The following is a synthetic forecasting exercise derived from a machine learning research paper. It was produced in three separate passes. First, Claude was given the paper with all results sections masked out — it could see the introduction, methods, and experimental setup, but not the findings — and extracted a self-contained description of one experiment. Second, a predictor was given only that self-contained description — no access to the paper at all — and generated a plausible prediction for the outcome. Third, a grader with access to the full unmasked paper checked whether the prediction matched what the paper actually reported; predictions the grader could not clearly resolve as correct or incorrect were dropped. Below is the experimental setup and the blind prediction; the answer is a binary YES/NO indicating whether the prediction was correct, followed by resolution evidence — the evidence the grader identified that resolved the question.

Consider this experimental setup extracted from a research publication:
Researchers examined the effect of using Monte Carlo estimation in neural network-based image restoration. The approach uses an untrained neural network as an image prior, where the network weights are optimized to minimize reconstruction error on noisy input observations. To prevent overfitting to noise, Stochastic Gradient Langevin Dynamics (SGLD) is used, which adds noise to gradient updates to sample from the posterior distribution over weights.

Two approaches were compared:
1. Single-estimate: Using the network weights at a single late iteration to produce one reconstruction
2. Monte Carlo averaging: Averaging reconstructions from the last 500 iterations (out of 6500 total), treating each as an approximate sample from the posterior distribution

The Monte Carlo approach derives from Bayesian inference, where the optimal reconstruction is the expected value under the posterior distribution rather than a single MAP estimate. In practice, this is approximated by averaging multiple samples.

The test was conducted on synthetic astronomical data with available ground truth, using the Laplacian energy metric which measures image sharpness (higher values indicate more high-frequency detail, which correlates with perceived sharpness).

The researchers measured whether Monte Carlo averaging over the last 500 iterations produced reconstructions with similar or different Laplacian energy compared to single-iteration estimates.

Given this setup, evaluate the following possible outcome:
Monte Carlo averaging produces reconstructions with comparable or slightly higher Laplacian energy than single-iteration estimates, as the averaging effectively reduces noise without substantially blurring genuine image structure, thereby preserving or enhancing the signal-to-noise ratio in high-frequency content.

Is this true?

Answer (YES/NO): NO